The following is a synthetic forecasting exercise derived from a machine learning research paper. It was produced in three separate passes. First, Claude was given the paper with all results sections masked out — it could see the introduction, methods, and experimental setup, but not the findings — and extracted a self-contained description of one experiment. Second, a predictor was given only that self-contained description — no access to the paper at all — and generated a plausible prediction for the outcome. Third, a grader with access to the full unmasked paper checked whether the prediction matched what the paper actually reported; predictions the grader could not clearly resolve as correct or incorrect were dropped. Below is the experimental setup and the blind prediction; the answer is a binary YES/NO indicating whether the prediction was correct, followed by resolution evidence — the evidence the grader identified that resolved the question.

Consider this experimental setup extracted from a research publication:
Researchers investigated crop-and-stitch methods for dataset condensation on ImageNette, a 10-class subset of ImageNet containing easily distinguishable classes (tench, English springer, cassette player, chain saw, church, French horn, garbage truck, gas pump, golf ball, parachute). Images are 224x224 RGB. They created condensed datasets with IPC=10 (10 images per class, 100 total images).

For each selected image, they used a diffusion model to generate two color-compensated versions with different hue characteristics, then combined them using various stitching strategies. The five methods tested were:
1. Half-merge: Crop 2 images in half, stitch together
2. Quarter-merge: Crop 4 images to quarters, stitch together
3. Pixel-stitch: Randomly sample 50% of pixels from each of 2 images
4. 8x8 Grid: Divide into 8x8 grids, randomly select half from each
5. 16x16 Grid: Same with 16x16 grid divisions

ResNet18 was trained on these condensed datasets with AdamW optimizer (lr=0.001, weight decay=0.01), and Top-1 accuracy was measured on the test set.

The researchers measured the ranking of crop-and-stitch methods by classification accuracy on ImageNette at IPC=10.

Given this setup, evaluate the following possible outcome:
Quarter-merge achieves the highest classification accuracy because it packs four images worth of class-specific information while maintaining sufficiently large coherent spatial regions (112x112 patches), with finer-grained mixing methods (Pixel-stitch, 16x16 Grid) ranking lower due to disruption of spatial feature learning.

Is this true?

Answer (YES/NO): NO